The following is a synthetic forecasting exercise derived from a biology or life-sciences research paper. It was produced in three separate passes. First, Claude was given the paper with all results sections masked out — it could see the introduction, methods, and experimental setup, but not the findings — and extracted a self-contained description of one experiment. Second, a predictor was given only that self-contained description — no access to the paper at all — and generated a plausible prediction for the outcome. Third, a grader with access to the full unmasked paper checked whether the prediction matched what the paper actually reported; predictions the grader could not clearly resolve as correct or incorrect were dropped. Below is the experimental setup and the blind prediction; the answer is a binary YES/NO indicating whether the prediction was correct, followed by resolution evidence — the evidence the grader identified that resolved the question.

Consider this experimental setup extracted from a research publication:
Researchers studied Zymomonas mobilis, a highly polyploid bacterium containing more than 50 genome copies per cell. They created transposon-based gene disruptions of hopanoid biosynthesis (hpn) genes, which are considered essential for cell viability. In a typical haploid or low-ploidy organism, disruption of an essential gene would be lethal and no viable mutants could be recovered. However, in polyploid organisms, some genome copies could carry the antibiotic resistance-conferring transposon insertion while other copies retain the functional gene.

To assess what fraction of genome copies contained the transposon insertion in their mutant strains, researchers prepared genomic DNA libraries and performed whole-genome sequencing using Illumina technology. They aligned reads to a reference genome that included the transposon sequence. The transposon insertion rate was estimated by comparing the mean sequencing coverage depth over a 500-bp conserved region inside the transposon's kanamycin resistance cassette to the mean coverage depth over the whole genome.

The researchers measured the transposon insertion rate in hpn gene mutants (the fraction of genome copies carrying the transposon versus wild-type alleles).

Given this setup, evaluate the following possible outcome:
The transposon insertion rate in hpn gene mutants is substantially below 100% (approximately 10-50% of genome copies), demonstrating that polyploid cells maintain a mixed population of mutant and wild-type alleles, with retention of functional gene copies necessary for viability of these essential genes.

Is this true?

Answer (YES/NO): NO